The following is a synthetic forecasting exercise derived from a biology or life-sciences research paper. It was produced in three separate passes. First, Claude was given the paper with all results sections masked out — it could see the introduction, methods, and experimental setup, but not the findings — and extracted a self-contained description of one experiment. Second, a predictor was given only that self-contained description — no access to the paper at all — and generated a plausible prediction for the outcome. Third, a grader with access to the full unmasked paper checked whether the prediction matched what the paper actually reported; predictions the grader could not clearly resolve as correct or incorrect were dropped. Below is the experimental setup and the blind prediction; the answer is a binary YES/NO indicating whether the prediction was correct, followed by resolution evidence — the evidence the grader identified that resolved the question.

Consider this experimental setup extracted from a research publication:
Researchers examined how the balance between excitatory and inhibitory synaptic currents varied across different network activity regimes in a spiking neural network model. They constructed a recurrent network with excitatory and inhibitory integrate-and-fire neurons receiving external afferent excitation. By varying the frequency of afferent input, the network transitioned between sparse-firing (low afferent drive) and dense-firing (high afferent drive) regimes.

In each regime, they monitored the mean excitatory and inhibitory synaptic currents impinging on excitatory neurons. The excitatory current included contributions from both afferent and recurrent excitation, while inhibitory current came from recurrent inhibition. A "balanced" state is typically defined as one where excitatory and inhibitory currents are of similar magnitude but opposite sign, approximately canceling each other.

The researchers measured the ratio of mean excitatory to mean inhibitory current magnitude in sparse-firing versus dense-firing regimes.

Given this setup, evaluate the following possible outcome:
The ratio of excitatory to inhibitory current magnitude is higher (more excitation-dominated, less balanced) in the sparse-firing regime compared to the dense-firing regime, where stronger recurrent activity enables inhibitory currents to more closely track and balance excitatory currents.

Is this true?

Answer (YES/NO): YES